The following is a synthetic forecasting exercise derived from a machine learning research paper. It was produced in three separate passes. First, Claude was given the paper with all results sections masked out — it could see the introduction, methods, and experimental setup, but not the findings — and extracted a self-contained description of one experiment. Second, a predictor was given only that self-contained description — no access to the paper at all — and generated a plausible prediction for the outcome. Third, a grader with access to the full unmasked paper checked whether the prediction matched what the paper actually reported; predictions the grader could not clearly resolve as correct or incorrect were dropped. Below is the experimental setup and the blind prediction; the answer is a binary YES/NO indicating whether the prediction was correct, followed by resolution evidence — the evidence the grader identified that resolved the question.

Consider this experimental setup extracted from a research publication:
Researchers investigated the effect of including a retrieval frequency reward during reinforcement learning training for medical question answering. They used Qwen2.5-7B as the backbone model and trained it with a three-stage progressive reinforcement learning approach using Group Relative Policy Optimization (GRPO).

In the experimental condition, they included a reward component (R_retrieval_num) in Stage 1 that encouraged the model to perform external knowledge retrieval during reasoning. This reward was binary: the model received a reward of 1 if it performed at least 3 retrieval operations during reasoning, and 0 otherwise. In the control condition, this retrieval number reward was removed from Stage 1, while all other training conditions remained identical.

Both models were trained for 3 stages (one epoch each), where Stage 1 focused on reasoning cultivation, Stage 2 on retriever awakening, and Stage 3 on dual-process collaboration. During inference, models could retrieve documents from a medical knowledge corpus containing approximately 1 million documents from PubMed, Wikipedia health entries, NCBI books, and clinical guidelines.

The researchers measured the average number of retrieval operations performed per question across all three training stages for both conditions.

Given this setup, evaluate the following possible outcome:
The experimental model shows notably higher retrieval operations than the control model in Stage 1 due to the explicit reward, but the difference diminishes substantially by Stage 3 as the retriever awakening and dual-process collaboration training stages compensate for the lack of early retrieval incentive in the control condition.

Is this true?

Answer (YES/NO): NO